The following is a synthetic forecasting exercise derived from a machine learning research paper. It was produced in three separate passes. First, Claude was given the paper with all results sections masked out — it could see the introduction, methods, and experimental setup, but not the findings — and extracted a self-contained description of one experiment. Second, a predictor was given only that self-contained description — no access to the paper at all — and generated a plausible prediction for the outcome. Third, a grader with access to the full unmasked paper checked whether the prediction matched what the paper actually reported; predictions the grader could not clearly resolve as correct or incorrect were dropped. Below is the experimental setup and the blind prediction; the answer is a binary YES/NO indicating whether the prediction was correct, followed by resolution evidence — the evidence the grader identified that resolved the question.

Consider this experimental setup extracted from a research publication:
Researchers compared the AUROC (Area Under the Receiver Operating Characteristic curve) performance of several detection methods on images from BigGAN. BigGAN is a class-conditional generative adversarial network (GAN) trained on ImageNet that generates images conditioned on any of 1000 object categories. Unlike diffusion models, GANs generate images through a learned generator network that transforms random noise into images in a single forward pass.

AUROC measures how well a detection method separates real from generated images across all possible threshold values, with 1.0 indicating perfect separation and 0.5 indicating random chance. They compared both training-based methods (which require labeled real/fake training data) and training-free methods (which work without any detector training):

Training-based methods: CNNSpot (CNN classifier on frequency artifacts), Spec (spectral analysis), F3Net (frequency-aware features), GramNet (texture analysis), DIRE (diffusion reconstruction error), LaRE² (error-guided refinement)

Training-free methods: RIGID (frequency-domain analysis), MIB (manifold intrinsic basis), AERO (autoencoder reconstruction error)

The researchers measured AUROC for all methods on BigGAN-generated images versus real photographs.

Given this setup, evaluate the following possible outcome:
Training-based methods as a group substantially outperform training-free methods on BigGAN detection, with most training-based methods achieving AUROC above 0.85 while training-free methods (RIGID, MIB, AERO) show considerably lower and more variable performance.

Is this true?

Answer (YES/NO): NO